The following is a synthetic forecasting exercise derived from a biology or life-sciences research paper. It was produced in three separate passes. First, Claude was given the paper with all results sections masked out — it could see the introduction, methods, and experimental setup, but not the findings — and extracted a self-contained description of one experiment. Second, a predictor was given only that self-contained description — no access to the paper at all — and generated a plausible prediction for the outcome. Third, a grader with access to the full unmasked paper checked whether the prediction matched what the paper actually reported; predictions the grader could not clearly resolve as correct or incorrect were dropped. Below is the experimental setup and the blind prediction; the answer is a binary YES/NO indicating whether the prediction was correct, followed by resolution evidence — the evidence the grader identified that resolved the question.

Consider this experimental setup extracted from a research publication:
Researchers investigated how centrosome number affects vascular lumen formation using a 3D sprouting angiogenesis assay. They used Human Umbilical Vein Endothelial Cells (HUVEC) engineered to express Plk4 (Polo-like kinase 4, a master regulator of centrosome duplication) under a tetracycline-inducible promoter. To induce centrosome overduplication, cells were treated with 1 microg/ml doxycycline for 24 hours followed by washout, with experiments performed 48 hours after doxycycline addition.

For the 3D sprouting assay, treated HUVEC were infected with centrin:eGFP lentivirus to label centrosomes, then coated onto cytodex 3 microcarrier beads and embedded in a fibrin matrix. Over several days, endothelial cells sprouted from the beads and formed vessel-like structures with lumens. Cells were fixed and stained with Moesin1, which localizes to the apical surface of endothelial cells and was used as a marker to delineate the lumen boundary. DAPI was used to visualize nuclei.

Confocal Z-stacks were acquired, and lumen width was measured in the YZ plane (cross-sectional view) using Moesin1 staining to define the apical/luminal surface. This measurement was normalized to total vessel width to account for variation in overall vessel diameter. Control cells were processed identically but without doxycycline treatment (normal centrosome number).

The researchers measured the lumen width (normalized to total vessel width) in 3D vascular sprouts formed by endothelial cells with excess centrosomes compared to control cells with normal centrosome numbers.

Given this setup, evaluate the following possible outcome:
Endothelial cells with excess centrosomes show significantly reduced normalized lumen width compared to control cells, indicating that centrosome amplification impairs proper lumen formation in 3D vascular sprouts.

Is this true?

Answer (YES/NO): YES